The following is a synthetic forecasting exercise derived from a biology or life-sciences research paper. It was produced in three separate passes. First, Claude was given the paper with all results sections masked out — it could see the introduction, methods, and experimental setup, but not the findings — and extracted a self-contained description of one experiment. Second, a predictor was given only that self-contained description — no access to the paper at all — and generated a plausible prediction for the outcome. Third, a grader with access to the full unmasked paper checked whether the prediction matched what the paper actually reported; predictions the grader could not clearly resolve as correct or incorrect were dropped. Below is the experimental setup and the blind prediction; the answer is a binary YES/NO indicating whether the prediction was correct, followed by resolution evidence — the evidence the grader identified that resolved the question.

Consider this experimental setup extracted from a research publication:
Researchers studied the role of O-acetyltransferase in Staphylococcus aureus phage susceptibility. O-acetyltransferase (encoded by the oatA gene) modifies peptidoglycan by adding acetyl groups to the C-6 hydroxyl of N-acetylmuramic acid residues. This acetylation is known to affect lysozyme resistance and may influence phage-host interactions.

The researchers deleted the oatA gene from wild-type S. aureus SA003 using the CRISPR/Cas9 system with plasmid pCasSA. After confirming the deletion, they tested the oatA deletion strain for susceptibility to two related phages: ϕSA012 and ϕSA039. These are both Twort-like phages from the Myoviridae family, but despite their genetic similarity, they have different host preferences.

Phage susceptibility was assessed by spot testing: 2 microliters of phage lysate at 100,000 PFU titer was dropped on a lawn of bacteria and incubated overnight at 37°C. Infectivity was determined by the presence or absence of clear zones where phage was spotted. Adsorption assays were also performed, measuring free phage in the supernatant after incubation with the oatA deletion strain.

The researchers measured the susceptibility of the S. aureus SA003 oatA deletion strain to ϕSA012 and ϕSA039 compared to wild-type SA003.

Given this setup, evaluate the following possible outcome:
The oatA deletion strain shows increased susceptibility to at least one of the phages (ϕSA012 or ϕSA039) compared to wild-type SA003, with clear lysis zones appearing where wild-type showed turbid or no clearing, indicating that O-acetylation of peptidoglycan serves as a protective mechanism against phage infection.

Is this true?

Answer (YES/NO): NO